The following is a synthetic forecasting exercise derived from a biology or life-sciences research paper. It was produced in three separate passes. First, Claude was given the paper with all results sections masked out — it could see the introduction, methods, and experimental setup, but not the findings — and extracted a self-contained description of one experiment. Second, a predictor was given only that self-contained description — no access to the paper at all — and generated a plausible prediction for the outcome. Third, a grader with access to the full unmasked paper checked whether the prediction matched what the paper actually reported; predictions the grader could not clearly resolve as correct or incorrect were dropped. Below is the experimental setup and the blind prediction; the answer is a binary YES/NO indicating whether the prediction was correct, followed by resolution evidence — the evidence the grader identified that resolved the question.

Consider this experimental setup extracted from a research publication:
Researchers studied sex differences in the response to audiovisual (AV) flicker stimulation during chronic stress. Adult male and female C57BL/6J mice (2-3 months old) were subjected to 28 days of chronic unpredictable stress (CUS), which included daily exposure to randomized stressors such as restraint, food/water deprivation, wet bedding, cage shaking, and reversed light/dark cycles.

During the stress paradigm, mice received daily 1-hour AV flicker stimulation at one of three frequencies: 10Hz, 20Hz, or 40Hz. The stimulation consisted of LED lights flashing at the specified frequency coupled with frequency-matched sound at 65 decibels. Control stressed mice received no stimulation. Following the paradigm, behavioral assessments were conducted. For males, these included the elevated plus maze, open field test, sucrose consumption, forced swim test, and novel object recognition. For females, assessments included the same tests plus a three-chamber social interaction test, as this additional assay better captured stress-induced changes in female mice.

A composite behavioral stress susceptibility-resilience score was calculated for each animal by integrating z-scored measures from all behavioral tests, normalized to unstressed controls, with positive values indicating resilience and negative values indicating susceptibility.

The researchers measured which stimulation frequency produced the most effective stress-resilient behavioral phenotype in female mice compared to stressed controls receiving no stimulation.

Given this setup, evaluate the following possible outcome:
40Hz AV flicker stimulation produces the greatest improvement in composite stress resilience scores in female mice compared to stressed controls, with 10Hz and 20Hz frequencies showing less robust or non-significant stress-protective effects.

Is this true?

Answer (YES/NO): YES